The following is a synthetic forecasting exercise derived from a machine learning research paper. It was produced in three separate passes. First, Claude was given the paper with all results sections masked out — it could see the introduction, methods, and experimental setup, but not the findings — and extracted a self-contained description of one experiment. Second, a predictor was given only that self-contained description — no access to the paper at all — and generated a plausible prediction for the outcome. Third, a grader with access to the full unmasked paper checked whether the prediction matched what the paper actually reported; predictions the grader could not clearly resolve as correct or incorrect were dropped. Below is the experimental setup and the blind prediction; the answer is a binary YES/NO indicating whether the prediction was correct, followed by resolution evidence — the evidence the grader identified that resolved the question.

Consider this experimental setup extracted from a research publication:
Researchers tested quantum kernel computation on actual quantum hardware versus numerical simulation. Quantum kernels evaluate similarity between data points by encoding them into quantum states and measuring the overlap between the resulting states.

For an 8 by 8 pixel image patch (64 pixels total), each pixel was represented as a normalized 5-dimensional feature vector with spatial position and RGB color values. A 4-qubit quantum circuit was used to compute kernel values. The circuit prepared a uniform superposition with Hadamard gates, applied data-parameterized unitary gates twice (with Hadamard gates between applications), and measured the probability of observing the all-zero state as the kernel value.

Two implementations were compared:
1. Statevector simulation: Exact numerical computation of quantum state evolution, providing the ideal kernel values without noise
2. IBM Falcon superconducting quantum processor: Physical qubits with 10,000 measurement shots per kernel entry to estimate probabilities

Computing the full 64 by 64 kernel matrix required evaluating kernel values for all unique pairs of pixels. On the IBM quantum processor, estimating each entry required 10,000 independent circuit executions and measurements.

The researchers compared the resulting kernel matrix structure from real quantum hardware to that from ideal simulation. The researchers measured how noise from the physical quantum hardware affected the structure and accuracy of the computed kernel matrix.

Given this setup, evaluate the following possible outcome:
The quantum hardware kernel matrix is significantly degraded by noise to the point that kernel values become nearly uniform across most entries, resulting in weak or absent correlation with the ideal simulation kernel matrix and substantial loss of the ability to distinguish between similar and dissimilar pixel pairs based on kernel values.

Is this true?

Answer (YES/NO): NO